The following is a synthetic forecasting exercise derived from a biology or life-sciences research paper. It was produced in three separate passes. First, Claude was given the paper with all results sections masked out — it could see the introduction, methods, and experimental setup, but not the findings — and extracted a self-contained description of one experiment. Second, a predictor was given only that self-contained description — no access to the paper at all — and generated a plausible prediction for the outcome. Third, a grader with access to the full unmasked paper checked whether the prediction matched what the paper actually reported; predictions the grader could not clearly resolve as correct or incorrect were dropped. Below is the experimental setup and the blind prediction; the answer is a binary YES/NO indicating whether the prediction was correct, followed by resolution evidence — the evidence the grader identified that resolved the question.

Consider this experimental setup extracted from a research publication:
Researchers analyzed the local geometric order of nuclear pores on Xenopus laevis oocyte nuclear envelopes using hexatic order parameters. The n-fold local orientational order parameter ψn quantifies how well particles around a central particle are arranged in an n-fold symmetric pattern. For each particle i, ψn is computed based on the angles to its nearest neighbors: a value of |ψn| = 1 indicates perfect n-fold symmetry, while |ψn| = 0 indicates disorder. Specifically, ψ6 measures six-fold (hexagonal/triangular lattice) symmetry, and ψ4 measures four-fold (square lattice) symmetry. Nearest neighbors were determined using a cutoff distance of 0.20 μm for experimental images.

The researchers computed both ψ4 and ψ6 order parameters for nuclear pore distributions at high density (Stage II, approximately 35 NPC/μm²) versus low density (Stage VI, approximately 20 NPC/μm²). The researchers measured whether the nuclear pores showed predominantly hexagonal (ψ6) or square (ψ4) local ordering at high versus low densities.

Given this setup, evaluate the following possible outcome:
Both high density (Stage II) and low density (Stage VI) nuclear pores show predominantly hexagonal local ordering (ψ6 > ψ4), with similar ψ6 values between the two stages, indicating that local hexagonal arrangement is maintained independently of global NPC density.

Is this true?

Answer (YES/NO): NO